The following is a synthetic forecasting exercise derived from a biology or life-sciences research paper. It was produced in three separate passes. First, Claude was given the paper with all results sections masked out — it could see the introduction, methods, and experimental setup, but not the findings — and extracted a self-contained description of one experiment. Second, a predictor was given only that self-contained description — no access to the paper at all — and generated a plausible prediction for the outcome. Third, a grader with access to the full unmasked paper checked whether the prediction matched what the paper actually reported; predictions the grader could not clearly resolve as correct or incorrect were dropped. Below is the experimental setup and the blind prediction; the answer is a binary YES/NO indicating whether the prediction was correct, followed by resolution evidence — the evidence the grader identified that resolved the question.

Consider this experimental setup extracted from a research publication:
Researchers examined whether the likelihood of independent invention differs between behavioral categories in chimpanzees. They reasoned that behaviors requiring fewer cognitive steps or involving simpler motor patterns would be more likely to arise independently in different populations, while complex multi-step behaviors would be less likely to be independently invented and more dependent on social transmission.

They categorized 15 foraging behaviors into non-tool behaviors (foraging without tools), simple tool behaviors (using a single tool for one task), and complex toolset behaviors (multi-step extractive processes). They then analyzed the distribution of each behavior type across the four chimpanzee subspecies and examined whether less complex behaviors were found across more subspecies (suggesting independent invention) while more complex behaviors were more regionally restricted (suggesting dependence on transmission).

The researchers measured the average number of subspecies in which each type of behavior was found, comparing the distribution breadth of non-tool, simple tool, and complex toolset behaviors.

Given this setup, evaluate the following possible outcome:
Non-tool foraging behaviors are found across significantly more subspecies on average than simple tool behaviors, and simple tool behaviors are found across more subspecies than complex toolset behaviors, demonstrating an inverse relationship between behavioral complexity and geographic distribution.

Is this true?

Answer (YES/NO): NO